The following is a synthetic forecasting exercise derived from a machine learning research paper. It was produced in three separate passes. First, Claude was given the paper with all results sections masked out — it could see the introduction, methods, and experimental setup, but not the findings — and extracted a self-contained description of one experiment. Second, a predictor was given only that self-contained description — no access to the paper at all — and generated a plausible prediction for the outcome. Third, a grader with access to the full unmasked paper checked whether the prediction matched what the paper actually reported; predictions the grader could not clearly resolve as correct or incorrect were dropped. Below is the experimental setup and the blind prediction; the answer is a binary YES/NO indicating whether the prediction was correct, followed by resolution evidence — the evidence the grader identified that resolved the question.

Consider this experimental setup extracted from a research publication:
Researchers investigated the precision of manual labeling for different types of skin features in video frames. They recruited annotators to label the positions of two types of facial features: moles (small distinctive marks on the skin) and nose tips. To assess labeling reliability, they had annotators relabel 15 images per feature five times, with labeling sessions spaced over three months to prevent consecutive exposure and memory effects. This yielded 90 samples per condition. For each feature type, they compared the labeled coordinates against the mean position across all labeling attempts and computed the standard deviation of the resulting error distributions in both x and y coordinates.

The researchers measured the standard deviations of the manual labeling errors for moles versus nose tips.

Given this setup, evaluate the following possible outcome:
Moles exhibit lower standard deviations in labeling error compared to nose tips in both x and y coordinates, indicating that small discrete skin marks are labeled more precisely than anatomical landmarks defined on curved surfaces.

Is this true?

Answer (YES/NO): YES